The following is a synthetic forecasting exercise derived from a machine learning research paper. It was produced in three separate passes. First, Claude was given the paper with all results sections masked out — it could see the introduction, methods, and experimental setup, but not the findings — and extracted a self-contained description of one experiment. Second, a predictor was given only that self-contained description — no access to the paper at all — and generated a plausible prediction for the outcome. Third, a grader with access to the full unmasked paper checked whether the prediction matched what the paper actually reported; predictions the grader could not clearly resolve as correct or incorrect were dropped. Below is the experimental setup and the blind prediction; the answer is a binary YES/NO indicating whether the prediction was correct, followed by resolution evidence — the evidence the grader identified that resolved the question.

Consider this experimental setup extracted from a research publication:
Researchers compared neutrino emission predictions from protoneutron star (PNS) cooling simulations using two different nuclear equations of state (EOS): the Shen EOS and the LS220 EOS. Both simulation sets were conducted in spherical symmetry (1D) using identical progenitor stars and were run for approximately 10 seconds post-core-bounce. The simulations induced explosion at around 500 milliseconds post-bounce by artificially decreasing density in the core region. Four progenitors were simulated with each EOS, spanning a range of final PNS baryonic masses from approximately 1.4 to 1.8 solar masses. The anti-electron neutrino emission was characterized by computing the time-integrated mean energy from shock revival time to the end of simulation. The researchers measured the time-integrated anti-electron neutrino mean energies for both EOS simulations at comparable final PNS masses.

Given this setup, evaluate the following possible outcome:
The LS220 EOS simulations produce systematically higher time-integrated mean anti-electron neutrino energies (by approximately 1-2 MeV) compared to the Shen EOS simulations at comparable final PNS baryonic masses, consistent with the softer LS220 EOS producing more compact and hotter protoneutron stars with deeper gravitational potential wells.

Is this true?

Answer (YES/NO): YES